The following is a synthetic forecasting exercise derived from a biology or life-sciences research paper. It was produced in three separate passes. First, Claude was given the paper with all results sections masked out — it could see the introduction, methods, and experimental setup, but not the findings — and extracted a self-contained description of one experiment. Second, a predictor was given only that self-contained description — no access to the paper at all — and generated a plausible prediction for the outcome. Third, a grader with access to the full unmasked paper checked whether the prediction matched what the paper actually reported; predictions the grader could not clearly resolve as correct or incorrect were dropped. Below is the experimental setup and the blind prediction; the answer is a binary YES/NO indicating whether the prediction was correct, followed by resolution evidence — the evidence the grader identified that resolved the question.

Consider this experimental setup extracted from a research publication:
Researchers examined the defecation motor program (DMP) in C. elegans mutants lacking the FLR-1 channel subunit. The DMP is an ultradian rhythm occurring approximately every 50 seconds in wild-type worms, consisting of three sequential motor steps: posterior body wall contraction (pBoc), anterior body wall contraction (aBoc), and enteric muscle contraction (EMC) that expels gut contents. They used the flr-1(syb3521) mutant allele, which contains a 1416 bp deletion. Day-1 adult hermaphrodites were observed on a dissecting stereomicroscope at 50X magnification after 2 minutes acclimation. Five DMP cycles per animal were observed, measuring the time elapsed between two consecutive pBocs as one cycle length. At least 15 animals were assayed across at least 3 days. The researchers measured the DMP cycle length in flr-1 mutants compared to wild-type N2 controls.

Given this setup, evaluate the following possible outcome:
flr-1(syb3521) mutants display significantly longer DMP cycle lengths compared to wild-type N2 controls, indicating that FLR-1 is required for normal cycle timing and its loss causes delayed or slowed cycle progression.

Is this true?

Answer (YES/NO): NO